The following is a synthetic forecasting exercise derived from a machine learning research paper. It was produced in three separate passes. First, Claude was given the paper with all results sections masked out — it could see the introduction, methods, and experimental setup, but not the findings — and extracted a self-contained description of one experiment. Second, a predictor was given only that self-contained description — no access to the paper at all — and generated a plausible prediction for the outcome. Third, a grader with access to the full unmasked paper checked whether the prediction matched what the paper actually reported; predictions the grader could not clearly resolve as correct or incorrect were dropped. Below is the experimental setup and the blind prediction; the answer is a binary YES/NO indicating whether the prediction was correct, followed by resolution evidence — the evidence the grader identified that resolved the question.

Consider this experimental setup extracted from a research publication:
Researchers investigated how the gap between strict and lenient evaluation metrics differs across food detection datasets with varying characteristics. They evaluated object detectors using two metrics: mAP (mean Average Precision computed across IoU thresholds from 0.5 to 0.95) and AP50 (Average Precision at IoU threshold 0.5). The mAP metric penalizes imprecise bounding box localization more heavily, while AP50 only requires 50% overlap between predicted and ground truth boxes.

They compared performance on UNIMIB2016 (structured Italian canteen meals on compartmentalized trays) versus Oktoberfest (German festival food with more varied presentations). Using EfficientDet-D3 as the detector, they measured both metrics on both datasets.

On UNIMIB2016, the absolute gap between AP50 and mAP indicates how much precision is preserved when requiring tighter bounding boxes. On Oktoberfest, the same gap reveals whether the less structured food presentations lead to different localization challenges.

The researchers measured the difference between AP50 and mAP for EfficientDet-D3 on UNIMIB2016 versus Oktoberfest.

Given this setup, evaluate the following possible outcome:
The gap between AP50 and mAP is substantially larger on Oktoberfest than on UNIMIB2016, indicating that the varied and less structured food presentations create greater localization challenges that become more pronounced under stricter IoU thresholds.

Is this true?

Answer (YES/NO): YES